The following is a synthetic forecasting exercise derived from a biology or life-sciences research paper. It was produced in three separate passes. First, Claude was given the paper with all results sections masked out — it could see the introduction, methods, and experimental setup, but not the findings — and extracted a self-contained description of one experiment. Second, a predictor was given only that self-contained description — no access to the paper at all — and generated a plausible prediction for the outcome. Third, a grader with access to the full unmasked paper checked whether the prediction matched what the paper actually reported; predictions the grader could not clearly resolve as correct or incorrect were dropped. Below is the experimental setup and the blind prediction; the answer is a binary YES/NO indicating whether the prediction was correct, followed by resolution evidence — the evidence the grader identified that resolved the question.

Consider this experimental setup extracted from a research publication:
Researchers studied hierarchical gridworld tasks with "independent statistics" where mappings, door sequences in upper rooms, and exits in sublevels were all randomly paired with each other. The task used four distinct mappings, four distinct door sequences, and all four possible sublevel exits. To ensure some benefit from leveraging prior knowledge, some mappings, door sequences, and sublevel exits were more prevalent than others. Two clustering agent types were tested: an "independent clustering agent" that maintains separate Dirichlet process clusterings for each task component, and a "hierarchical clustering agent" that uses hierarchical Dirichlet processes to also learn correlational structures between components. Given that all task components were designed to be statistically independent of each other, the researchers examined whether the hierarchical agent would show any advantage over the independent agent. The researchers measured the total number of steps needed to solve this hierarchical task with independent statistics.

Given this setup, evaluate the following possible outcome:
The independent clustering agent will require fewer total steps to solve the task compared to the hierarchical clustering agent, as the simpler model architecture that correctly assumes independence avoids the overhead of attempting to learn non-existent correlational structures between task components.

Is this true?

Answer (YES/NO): NO